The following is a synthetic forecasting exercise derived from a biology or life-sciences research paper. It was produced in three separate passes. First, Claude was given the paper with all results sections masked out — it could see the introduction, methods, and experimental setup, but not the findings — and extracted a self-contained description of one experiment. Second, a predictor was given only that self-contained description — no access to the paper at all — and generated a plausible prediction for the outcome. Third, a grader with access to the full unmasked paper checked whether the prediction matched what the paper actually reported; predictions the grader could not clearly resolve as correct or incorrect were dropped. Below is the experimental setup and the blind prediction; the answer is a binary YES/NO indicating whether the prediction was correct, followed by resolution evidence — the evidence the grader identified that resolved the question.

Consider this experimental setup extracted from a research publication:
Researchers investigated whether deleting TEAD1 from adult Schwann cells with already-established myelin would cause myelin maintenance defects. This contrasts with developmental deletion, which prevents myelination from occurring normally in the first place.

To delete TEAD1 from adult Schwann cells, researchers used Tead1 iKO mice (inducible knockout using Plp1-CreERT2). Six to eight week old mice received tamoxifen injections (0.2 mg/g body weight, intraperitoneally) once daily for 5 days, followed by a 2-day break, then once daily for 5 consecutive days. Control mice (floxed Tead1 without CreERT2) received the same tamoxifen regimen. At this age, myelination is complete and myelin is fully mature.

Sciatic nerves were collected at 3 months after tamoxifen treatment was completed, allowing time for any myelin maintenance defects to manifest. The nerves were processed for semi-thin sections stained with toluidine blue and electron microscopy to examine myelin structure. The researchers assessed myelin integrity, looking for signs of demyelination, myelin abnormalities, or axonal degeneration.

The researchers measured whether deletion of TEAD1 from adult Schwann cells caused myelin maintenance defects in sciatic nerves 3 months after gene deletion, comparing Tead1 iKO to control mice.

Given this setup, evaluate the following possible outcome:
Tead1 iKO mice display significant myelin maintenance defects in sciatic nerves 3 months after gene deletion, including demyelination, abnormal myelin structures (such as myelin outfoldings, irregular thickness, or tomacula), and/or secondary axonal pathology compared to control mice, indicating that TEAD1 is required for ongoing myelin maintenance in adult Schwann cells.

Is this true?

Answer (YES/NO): NO